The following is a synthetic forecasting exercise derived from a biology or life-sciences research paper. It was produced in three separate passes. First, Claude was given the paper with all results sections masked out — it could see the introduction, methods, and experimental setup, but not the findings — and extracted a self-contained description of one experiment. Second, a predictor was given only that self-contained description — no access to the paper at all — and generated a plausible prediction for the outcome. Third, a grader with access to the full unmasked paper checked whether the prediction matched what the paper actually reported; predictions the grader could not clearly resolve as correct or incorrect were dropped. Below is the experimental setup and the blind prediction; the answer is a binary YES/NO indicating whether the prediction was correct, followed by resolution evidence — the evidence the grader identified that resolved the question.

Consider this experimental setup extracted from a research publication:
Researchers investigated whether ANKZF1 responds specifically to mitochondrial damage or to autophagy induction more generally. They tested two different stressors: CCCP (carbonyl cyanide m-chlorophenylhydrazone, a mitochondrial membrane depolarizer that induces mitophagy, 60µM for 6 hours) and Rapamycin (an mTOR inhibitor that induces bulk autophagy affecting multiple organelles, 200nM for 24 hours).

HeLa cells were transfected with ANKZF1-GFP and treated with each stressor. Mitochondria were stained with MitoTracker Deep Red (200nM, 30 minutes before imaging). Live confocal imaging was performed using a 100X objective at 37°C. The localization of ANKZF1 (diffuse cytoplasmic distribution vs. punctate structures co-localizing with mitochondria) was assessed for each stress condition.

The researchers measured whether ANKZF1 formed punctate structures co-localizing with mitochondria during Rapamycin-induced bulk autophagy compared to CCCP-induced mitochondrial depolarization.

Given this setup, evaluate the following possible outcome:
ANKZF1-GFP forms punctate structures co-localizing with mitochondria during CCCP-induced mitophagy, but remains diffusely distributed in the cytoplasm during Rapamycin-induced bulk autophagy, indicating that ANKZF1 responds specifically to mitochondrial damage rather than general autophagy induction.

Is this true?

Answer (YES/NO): NO